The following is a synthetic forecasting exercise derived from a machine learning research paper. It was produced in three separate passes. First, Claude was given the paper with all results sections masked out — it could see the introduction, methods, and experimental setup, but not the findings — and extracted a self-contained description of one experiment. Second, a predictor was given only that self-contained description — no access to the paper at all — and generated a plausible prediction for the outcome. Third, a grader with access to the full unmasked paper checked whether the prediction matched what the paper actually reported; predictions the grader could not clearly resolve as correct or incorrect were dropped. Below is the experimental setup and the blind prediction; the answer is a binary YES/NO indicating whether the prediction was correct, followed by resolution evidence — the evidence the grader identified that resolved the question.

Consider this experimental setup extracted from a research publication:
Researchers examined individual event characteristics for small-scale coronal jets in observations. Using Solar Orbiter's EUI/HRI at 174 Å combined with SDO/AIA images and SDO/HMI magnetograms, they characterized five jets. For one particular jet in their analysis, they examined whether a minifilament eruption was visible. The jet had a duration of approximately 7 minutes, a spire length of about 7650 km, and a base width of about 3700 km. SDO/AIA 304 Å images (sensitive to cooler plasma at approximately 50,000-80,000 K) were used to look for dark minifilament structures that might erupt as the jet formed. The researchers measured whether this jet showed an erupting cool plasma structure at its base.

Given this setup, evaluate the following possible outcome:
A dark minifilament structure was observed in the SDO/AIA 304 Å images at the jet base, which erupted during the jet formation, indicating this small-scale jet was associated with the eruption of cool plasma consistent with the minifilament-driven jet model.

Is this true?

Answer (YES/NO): NO